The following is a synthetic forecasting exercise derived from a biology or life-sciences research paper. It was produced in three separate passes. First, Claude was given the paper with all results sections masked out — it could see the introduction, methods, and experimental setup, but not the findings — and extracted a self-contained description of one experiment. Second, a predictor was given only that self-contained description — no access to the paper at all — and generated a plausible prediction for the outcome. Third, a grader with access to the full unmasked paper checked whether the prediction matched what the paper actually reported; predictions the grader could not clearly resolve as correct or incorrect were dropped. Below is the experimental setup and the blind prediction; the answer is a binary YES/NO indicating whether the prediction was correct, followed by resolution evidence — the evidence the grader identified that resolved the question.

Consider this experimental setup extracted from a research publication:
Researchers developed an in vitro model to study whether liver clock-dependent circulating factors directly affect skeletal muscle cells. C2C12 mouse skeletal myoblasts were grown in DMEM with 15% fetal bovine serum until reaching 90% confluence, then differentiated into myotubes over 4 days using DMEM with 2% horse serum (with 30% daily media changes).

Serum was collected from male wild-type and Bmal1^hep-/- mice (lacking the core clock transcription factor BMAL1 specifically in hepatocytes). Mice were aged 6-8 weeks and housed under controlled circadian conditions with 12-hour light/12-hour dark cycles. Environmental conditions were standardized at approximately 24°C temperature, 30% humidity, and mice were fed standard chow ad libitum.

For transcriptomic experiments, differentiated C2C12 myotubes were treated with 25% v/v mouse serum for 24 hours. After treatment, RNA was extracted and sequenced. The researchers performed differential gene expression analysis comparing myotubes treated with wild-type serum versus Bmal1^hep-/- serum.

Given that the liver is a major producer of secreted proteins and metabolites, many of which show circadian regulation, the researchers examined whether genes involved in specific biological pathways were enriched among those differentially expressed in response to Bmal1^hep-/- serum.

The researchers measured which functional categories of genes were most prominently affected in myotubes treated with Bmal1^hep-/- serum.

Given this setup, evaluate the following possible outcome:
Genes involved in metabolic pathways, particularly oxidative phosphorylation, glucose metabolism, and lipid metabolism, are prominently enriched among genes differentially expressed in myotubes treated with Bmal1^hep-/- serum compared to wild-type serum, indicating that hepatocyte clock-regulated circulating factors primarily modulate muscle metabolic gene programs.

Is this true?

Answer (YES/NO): YES